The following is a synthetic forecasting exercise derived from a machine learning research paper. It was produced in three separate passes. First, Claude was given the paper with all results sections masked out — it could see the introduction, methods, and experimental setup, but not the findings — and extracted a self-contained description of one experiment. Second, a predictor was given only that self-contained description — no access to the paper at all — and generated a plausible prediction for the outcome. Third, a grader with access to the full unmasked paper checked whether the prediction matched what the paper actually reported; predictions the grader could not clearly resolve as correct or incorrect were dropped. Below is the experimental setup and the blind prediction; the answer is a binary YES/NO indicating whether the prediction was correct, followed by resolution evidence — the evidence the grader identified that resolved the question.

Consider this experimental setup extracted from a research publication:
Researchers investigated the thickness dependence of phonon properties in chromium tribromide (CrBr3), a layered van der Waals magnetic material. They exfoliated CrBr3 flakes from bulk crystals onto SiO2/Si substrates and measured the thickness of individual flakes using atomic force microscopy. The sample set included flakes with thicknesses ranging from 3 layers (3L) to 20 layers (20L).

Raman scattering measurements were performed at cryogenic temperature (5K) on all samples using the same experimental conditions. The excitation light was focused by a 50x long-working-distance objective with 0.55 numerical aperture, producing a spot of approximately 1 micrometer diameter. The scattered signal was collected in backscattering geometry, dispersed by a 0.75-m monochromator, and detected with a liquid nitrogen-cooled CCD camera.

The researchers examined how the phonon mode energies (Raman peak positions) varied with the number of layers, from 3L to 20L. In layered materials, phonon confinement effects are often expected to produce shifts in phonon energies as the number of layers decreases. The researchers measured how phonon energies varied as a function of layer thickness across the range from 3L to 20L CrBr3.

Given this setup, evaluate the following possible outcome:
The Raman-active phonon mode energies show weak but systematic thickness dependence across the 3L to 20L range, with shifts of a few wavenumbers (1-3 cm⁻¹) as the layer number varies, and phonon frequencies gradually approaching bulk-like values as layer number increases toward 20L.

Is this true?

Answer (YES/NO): NO